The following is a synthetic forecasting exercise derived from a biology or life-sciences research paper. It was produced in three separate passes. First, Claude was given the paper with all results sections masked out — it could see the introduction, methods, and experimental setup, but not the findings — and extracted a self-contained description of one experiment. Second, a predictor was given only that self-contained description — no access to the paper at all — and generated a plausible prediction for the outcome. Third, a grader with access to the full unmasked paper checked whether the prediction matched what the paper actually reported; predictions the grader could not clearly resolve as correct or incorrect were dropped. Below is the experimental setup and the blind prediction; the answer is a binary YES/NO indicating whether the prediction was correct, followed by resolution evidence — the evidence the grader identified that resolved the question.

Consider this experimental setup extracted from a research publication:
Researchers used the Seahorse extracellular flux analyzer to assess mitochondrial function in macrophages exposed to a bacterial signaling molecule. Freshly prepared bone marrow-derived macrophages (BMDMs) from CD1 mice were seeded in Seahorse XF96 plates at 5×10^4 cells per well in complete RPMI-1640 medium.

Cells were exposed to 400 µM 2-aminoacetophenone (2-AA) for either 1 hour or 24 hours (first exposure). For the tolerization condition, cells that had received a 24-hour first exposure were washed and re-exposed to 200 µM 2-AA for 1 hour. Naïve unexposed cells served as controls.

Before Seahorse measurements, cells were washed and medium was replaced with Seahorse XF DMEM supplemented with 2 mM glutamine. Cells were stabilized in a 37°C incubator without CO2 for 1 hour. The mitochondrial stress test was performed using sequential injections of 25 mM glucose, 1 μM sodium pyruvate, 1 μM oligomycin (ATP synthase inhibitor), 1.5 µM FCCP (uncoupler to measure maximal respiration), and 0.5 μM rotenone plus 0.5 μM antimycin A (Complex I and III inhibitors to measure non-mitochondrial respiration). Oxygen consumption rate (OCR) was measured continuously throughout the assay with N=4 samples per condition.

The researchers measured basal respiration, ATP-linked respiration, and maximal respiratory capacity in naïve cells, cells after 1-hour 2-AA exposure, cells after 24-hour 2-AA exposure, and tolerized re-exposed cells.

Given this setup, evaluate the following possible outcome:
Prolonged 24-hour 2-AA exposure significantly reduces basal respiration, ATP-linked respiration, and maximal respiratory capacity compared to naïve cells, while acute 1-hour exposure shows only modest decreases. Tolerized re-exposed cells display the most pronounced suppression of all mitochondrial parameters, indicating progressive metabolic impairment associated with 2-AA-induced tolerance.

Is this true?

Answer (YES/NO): NO